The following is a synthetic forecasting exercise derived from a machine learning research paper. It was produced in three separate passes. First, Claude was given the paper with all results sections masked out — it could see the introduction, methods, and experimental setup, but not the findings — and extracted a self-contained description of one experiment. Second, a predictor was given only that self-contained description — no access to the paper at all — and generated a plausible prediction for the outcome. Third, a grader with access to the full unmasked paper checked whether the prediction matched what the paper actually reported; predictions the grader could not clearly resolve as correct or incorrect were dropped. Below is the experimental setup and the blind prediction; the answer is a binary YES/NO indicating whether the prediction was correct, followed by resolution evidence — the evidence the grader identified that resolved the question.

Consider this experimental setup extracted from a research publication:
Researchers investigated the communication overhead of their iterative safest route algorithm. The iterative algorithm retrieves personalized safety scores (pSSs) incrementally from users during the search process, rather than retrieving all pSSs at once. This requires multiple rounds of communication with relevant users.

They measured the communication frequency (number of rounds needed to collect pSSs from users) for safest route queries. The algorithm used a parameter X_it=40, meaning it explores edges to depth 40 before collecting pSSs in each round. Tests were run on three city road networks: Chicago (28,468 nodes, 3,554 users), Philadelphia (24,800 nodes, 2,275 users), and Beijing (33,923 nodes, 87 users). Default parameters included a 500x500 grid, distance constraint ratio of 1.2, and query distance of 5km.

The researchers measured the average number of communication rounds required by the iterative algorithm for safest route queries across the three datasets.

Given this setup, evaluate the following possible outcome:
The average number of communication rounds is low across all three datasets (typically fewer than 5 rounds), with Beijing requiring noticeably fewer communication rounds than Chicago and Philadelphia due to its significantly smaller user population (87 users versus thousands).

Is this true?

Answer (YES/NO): NO